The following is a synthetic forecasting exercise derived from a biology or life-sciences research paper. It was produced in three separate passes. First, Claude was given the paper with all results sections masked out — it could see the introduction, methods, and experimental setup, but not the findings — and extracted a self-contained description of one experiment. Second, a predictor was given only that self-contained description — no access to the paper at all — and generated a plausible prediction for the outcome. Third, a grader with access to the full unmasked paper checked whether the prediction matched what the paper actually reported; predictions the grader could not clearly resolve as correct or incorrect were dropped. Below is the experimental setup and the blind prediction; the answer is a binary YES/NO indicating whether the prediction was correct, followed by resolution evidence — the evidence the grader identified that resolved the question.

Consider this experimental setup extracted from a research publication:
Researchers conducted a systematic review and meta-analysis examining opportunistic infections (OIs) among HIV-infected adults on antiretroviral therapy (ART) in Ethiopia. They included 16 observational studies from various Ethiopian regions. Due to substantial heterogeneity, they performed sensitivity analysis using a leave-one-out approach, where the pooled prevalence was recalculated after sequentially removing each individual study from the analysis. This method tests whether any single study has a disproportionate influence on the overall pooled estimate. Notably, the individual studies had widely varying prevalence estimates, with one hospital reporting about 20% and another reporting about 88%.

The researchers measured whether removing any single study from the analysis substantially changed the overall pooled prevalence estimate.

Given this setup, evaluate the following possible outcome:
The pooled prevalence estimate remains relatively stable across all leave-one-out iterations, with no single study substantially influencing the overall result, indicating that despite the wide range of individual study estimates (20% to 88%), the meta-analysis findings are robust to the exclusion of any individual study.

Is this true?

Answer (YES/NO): YES